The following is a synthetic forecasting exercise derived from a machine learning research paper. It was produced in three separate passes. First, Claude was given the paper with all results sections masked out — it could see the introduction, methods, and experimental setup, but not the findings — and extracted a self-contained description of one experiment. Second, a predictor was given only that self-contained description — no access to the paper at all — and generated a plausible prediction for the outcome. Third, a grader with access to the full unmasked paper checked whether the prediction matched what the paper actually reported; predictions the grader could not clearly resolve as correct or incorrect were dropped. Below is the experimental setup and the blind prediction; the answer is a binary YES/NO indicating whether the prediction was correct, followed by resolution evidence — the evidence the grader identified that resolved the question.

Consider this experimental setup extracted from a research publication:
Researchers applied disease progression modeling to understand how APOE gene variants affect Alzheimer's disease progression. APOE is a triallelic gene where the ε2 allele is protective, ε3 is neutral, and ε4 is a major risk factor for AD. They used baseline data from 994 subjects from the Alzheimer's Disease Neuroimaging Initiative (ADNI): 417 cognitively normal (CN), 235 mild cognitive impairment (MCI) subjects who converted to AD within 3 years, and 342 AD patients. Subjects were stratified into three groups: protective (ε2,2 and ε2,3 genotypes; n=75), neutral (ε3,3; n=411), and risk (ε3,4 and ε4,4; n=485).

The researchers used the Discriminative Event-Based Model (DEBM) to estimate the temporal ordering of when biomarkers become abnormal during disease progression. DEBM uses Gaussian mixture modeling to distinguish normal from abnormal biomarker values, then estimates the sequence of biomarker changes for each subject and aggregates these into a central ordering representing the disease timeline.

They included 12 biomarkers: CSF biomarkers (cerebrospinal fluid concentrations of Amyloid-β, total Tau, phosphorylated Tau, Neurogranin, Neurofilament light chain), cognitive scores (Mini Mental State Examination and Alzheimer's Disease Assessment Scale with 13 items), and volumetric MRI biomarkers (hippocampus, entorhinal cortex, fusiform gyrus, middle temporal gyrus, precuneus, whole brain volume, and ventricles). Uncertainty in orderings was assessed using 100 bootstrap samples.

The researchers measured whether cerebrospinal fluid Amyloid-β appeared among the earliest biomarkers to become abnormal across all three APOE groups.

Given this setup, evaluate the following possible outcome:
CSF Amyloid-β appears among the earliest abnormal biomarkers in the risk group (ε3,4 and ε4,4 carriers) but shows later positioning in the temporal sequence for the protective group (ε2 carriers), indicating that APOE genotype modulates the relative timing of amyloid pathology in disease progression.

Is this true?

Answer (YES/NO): YES